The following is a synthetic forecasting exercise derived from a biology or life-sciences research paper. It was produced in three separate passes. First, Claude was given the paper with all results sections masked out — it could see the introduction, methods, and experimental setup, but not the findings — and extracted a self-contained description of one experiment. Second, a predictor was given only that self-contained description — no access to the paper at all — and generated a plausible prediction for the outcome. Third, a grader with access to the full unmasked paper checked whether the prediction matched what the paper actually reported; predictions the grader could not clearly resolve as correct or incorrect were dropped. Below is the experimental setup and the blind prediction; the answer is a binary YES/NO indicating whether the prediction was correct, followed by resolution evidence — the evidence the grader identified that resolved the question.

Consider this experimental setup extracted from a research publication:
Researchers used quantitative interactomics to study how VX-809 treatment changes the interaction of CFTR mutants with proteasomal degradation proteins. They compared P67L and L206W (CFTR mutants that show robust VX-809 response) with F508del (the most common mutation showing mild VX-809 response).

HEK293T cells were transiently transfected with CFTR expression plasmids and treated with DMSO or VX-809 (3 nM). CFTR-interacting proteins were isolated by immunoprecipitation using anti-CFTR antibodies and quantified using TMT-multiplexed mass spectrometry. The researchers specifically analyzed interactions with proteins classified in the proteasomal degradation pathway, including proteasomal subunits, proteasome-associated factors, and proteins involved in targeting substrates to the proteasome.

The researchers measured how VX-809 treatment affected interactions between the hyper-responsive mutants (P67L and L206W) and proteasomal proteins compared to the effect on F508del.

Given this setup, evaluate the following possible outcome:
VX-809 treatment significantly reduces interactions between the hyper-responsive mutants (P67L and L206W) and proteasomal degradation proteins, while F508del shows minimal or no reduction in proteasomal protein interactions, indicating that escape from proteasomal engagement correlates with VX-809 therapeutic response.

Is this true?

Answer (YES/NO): YES